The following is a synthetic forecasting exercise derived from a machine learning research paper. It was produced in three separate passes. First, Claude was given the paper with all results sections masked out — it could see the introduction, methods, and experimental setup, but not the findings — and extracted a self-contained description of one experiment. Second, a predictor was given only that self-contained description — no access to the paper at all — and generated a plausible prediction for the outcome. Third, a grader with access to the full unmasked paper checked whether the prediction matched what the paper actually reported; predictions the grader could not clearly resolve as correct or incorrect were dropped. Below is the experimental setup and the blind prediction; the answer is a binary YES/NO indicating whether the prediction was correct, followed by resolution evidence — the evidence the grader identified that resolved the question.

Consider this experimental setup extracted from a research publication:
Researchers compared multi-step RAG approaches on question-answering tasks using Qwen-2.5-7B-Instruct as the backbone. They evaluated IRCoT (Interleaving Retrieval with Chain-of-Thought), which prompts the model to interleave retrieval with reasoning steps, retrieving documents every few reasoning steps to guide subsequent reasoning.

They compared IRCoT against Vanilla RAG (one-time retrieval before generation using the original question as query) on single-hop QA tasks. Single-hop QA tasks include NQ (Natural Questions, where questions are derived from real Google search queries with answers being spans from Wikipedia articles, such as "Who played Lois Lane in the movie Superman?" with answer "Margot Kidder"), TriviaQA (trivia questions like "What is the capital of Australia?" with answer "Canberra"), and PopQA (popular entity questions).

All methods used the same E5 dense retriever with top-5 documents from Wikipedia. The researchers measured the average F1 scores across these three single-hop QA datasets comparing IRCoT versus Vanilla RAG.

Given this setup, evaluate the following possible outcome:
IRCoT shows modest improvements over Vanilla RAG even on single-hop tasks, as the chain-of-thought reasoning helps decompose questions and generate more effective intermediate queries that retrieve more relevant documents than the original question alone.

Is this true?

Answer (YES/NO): NO